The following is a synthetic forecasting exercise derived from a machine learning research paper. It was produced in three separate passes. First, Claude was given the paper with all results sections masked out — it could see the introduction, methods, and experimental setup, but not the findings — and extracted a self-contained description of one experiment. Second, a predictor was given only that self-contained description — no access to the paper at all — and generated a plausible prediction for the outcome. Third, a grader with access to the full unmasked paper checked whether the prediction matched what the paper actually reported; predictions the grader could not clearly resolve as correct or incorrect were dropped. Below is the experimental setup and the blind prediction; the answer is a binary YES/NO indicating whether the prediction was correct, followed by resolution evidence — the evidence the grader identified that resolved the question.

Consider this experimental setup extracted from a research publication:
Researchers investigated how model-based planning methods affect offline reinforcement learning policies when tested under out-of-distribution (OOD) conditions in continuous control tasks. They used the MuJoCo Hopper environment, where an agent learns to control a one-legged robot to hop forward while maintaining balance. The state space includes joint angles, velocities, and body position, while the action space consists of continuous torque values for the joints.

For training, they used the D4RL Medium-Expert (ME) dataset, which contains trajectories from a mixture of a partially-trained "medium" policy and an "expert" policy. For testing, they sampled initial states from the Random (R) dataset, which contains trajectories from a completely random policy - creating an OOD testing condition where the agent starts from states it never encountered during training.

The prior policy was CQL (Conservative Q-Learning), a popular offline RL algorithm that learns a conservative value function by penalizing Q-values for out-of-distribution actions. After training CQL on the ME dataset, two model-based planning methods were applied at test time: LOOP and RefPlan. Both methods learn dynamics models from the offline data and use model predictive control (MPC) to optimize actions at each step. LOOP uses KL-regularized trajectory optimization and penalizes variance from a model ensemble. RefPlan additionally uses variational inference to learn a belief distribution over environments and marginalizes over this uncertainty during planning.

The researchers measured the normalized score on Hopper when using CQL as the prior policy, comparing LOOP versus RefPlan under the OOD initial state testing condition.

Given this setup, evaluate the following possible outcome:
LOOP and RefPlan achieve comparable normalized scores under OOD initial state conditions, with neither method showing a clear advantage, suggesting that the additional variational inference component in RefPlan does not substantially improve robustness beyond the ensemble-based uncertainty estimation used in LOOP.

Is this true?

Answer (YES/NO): YES